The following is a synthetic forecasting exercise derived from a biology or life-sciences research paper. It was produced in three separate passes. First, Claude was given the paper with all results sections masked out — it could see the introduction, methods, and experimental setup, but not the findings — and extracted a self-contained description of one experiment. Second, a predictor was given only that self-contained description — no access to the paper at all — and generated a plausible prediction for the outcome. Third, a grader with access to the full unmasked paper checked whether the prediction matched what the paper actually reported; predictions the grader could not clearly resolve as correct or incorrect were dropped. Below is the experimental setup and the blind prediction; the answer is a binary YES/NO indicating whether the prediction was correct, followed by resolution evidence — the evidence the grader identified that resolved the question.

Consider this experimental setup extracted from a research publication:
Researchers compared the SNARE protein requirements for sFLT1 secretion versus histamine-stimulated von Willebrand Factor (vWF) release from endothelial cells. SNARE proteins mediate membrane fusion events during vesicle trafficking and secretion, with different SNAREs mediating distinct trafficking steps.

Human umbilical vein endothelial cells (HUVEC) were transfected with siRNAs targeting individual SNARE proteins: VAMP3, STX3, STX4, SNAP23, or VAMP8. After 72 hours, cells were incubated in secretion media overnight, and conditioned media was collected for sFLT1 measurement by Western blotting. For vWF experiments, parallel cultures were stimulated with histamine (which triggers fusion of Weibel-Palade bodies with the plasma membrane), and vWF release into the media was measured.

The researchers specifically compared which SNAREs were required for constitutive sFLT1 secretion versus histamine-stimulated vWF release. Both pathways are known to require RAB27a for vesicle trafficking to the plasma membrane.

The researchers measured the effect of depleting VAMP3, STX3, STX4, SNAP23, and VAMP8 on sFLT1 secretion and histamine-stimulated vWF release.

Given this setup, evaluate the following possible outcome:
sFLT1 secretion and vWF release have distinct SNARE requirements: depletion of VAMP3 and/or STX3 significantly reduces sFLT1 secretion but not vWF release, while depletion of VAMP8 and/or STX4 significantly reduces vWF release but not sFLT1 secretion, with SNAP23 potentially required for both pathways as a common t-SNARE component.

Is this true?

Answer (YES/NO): NO